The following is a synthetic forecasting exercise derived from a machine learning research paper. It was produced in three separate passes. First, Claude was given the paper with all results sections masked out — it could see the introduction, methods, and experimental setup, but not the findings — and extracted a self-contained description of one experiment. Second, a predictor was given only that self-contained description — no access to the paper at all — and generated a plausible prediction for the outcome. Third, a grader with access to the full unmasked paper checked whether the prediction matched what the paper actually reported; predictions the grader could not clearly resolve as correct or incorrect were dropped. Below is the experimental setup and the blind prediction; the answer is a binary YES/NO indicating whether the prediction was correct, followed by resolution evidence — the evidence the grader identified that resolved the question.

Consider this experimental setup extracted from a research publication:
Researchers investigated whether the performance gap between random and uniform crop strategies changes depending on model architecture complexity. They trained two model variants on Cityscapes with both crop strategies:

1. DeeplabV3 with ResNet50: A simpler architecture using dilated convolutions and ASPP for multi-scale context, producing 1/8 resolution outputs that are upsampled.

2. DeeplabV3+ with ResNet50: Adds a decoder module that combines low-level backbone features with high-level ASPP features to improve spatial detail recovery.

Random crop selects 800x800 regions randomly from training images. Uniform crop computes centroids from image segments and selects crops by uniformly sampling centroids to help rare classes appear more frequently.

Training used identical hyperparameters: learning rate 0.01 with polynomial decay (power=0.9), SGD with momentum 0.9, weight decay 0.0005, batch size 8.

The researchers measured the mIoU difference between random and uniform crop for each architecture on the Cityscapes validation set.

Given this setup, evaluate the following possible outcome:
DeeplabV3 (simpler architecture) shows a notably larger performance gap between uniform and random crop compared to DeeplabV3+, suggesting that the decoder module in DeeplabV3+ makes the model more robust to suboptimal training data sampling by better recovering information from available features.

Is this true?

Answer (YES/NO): NO